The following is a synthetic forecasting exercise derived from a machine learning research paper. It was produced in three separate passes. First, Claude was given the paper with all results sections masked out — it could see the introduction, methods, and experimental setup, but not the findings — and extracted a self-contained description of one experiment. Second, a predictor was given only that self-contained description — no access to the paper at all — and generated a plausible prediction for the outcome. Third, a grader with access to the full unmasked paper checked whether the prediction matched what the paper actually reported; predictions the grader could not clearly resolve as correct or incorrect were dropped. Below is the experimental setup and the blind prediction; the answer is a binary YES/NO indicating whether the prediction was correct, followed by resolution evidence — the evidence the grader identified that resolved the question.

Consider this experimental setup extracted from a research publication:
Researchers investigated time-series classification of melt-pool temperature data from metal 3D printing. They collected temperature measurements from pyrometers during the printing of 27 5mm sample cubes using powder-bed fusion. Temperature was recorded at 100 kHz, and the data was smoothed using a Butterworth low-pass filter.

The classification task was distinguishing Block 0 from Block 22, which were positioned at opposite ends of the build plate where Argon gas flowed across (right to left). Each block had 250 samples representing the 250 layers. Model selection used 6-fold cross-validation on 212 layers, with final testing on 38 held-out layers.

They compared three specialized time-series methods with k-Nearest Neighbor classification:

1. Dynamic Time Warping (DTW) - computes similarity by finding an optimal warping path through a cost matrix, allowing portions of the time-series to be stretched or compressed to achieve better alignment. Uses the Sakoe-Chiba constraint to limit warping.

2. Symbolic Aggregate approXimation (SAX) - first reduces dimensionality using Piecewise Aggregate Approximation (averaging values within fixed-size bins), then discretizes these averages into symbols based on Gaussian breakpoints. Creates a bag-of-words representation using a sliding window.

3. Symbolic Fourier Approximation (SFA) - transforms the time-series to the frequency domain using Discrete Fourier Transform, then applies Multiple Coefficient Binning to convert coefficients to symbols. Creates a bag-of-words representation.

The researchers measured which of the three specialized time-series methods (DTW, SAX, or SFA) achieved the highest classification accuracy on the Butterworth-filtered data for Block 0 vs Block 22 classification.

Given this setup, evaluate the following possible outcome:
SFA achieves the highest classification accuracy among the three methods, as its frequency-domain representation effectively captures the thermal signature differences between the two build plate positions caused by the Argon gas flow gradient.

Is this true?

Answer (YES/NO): NO